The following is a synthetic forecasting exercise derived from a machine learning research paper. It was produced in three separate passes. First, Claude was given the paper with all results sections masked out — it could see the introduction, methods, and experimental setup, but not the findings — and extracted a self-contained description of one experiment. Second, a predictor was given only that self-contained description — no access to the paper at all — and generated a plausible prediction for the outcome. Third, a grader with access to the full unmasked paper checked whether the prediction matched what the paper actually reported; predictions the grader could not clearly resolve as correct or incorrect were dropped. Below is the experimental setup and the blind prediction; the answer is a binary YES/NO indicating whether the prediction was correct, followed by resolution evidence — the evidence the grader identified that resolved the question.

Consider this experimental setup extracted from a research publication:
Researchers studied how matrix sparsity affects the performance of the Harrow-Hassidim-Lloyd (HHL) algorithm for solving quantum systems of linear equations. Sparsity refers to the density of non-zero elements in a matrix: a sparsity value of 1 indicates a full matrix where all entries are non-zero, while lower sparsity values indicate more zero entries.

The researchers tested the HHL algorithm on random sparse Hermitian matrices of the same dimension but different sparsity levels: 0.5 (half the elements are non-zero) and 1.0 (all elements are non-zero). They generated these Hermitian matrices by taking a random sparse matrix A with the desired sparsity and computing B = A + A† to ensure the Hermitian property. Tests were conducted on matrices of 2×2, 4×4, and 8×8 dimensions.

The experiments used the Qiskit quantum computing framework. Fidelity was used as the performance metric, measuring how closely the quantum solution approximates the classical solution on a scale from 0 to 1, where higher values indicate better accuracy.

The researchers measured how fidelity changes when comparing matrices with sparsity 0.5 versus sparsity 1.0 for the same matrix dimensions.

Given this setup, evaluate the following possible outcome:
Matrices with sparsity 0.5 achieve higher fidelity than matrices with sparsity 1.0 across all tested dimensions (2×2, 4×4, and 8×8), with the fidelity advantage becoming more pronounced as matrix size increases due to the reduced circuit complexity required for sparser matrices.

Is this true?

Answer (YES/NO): NO